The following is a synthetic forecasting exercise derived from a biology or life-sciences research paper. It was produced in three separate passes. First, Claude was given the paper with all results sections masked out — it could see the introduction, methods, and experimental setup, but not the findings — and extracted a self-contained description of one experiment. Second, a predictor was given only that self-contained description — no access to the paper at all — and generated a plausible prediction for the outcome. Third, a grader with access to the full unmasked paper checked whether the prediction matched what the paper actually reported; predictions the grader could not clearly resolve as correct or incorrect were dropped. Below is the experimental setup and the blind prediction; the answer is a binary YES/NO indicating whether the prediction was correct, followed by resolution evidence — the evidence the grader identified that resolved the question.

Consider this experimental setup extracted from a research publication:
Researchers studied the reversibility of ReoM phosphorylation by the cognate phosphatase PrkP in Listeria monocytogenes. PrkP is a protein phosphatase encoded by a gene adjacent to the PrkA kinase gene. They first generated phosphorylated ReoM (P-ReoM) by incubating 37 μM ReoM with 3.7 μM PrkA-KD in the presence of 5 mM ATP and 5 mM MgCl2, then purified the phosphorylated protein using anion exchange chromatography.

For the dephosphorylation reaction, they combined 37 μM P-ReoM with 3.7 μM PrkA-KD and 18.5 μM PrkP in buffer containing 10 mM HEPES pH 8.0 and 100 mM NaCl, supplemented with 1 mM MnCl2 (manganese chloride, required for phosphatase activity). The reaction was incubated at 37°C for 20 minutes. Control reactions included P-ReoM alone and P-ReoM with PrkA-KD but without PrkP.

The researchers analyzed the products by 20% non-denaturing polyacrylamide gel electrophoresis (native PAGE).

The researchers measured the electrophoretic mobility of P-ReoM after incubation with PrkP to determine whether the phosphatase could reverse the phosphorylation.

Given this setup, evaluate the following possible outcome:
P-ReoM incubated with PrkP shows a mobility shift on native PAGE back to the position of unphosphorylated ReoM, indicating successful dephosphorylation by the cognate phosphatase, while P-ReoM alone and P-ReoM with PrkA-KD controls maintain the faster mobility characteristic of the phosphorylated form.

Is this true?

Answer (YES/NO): YES